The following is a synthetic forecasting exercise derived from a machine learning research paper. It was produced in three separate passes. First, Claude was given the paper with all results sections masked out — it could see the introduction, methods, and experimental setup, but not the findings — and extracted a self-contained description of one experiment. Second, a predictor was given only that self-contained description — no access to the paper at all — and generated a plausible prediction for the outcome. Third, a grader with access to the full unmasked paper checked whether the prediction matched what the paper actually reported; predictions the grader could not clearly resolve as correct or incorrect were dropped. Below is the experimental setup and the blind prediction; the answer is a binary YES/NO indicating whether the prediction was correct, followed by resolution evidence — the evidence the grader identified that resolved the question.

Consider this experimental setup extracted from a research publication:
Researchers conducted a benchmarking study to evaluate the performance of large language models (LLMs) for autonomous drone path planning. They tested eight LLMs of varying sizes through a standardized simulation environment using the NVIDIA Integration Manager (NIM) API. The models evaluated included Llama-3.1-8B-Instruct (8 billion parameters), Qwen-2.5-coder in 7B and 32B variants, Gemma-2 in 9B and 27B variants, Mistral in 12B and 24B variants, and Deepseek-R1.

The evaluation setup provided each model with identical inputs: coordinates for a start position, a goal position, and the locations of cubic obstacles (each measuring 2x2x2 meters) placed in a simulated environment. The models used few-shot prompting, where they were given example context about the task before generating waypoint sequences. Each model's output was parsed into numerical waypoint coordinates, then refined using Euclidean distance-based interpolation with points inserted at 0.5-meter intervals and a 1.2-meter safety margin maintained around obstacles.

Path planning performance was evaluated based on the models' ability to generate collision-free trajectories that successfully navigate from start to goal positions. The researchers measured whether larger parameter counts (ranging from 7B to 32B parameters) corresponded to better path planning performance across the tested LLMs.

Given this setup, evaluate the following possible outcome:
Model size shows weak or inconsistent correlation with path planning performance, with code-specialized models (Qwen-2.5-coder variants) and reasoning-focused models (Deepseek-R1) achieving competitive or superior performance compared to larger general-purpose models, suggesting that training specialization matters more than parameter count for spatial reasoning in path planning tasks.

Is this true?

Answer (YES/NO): NO